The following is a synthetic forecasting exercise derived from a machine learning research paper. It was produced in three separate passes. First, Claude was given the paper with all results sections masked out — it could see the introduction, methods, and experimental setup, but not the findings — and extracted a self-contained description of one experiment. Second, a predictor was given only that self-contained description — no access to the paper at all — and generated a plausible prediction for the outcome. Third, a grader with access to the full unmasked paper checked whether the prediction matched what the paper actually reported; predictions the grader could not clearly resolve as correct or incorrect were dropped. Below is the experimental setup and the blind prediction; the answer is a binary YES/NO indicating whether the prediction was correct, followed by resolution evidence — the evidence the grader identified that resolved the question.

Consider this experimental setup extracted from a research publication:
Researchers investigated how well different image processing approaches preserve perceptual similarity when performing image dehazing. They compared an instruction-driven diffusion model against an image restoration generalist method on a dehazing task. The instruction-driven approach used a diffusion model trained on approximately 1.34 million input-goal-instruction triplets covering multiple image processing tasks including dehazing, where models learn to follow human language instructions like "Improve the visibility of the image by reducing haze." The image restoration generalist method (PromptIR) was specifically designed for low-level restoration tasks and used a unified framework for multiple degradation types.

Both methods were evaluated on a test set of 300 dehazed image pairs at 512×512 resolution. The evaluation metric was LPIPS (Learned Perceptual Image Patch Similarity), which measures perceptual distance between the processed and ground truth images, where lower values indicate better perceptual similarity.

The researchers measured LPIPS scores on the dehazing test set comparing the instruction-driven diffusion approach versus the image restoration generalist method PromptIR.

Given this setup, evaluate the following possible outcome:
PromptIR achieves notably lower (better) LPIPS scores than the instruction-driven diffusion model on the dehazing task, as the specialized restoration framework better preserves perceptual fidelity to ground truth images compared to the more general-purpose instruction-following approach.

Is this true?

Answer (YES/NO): YES